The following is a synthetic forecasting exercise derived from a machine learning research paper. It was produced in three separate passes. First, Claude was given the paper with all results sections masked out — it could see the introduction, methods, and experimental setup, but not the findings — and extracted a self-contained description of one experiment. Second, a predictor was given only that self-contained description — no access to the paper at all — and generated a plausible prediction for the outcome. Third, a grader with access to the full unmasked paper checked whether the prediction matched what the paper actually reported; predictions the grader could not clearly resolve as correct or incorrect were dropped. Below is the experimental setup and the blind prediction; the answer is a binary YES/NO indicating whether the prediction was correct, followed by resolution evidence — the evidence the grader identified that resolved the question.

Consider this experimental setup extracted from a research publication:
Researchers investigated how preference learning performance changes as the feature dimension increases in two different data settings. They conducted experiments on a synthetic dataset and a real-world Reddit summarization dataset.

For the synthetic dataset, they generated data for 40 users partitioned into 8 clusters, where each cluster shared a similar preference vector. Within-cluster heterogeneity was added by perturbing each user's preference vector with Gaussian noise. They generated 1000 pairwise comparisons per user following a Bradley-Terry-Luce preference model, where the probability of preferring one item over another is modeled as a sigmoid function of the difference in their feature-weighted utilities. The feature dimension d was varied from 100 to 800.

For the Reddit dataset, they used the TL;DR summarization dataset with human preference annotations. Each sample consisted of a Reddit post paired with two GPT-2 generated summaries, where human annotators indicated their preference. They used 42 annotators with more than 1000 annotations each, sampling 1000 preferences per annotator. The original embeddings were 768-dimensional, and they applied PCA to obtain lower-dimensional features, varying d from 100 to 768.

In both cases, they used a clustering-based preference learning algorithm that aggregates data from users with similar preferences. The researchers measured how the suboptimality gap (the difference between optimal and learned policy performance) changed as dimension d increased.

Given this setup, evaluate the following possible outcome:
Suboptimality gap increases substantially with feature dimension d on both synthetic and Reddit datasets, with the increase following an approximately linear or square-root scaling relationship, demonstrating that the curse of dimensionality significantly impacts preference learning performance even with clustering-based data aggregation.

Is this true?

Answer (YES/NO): NO